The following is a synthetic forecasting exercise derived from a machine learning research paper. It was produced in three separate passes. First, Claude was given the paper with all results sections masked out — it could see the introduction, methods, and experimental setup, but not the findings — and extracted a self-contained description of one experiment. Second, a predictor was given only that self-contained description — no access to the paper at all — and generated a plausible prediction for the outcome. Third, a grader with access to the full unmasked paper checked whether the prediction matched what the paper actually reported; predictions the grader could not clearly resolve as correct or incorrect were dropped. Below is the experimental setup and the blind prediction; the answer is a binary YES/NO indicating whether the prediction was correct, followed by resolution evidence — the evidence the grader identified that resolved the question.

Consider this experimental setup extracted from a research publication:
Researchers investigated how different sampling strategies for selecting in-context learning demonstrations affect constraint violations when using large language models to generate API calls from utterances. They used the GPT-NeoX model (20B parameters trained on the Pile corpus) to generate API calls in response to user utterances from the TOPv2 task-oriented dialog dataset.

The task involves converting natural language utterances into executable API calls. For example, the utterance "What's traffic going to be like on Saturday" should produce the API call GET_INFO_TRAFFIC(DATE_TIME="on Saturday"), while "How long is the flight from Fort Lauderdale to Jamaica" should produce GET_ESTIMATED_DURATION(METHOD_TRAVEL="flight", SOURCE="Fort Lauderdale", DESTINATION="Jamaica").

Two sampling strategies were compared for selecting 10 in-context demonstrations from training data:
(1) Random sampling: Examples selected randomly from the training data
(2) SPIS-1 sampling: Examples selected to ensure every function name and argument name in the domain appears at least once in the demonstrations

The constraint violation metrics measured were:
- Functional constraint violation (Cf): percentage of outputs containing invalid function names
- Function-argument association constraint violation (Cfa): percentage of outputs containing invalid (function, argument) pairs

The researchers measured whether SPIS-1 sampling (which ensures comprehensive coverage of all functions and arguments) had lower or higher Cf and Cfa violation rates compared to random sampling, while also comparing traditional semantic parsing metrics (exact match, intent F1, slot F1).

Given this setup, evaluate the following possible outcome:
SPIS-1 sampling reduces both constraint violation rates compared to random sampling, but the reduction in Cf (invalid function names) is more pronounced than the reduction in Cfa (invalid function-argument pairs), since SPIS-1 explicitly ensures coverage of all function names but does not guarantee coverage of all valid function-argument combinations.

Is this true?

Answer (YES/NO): NO